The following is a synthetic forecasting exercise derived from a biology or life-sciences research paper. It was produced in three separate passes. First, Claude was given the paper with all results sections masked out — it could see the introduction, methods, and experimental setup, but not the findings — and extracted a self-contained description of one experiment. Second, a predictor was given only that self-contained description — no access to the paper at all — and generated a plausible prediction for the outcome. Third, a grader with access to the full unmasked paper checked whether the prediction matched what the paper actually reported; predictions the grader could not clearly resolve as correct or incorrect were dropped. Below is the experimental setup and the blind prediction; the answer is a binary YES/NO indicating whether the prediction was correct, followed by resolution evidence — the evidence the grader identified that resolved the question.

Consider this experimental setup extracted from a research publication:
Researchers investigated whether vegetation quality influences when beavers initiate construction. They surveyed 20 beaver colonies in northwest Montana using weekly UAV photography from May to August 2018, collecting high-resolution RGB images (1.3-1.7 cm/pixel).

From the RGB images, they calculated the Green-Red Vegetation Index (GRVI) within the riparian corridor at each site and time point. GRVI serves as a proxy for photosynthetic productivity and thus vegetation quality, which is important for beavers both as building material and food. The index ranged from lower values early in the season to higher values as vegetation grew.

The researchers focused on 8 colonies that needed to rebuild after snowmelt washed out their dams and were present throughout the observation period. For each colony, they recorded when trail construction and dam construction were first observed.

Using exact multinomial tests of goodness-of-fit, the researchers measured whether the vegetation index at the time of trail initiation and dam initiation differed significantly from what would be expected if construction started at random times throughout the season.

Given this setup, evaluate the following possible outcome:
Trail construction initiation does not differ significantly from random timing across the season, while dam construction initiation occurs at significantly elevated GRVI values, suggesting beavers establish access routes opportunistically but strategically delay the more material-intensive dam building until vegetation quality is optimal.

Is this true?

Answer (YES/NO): NO